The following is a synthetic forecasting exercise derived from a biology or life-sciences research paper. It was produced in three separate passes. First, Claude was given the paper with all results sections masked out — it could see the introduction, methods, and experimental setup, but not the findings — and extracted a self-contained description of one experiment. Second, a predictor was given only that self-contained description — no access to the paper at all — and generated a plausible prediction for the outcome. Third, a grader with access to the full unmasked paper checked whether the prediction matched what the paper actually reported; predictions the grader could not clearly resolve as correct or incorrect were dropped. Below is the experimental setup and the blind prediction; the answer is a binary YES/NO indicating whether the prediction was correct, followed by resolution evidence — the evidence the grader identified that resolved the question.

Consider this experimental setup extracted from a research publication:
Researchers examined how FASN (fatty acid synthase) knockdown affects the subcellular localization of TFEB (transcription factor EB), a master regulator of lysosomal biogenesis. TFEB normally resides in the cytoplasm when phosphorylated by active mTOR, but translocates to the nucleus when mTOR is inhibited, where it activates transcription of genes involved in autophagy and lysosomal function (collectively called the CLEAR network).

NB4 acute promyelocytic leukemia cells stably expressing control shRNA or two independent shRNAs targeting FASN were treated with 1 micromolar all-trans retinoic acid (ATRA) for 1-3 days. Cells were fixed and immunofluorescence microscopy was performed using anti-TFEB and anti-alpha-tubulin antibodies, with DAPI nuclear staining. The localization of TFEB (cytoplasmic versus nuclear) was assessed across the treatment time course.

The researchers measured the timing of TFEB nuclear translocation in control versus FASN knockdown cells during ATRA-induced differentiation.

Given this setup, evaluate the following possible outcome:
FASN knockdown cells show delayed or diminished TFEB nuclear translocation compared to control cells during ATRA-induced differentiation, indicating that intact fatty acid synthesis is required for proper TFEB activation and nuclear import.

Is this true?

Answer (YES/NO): NO